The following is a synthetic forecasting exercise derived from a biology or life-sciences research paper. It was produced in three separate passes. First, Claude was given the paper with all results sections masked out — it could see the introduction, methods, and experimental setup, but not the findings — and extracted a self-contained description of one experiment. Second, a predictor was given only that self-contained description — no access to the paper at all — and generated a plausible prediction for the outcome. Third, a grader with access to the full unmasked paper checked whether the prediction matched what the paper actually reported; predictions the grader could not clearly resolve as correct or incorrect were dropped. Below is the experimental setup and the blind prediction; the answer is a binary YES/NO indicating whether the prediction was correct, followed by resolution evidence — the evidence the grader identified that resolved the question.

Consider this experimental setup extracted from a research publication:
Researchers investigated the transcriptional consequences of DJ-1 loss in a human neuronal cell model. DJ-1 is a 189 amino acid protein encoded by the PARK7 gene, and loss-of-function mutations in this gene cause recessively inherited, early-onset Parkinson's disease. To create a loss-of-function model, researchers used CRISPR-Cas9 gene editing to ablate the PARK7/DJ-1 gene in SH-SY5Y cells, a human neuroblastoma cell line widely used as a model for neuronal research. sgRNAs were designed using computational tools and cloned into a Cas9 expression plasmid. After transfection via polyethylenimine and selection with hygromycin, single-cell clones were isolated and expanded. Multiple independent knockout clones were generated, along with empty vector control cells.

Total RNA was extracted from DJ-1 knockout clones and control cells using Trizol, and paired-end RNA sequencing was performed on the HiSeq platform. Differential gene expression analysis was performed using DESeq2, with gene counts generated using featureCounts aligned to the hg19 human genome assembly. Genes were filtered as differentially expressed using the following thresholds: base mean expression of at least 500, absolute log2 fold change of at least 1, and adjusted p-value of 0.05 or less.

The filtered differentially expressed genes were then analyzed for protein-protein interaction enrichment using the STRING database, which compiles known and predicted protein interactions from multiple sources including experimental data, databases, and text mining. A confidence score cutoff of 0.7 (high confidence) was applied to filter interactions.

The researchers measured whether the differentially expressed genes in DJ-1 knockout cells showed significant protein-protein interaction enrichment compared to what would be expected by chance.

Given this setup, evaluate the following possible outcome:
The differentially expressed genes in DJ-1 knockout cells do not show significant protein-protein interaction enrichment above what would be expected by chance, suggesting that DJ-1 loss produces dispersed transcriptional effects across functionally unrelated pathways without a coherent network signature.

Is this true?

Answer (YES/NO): NO